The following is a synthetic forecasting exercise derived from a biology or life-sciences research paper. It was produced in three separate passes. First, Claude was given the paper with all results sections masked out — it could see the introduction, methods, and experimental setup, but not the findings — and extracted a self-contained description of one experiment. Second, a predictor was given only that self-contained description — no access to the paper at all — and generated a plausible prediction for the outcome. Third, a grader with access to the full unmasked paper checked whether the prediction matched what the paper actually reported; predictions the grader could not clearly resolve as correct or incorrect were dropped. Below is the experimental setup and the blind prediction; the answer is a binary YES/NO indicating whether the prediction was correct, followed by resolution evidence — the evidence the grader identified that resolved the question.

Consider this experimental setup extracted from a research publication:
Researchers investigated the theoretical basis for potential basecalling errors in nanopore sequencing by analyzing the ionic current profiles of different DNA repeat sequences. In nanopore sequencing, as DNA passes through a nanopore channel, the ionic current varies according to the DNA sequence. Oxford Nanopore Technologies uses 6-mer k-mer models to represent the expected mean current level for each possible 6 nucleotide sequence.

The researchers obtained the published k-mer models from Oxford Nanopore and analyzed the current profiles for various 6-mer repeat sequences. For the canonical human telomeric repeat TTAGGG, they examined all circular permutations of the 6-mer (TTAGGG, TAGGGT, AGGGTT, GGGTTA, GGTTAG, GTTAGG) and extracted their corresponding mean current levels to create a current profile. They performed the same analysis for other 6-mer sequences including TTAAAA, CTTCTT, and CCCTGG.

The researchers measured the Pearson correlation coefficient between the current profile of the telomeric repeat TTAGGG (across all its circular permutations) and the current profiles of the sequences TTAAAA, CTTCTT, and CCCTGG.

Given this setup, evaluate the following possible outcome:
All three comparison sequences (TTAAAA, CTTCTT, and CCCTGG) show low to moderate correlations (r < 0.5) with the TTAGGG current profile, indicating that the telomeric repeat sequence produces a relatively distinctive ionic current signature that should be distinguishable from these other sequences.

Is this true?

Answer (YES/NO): NO